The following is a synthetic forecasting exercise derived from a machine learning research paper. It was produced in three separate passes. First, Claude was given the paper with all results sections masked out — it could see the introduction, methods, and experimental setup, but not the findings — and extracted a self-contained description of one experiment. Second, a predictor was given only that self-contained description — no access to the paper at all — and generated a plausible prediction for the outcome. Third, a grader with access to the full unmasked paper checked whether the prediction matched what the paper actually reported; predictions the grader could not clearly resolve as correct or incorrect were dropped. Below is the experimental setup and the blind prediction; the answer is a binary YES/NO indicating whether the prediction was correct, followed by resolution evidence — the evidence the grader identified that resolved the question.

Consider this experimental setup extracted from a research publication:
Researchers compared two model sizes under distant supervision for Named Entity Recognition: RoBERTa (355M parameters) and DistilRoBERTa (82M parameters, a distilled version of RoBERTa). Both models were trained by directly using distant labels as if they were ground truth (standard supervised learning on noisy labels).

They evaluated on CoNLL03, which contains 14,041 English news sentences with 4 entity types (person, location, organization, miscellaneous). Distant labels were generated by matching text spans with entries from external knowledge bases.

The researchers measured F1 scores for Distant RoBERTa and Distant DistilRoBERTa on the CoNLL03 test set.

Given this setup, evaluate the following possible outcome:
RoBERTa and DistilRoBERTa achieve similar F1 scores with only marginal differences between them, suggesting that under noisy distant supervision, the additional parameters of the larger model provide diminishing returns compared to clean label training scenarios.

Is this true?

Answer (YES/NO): NO